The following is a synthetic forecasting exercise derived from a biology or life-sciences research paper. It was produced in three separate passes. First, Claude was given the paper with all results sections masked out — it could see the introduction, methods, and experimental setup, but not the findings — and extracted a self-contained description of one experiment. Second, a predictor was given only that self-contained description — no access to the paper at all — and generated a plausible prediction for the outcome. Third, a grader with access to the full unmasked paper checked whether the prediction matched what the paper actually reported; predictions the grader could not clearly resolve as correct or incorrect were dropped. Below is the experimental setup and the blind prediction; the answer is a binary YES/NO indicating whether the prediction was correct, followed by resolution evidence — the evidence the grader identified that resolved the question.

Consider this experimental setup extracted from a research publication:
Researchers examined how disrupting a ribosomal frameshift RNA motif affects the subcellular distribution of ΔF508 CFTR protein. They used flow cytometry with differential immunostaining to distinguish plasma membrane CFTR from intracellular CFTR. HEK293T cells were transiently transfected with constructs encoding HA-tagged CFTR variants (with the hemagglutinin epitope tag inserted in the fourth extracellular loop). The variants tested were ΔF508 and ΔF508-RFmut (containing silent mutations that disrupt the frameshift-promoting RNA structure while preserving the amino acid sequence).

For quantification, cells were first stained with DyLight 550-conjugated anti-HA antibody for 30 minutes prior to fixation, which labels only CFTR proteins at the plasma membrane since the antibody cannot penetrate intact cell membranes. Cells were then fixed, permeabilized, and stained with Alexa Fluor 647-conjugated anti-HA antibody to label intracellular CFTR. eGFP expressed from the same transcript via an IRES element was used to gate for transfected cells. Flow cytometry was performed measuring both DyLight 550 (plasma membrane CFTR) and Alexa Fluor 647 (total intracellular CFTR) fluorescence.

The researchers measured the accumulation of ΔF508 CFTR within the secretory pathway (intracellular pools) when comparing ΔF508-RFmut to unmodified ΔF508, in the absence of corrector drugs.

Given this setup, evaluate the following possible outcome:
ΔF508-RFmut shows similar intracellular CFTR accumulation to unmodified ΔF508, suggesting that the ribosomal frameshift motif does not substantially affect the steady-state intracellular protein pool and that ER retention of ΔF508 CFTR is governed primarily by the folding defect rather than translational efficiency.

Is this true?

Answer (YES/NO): NO